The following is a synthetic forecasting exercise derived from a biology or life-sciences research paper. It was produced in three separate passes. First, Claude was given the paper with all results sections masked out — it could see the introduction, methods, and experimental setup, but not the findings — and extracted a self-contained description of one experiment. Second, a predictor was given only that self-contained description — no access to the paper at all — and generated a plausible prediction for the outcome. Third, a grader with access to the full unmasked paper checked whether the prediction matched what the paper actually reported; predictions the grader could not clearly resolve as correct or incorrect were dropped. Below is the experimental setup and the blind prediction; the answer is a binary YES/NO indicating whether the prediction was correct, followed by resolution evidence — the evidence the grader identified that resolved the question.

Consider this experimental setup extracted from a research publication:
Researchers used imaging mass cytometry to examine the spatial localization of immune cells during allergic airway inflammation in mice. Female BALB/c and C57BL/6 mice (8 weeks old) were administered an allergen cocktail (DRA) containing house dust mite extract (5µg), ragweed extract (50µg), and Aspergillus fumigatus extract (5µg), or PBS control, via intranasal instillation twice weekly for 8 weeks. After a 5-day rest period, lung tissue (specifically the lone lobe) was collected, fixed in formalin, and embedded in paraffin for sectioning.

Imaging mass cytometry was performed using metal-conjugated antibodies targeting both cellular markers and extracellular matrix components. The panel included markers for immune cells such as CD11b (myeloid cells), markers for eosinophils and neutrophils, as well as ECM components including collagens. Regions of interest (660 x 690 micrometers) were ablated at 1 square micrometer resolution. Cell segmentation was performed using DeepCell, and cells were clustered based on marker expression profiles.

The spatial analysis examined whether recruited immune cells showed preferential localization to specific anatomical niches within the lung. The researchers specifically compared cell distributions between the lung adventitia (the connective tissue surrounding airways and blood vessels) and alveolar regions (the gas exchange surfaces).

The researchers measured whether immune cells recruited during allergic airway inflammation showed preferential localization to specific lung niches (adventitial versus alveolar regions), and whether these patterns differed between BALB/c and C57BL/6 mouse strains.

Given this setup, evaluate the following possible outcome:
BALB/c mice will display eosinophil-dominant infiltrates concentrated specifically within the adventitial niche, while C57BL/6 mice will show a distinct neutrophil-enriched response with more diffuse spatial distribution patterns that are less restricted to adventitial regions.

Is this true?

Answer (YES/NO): NO